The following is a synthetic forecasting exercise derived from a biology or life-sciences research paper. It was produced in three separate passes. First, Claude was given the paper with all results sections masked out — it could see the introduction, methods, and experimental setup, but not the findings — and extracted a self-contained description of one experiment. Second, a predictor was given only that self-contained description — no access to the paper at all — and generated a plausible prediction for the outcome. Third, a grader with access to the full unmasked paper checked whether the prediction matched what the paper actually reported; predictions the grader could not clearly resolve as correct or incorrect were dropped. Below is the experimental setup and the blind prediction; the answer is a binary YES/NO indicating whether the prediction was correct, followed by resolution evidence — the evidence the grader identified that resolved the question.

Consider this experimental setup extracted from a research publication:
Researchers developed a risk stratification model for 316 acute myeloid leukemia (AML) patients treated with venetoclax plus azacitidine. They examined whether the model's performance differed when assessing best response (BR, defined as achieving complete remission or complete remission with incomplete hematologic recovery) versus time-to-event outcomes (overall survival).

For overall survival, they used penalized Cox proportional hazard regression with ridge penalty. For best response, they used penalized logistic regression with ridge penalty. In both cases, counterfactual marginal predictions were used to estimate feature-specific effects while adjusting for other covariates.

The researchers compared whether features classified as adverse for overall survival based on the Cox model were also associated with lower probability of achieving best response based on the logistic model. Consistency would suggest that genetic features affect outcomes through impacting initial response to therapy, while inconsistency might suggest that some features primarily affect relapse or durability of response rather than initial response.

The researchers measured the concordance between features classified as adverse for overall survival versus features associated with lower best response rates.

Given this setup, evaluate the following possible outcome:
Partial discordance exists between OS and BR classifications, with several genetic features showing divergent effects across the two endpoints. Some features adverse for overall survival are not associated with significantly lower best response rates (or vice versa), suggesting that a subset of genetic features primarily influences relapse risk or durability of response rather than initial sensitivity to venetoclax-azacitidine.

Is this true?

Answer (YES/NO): NO